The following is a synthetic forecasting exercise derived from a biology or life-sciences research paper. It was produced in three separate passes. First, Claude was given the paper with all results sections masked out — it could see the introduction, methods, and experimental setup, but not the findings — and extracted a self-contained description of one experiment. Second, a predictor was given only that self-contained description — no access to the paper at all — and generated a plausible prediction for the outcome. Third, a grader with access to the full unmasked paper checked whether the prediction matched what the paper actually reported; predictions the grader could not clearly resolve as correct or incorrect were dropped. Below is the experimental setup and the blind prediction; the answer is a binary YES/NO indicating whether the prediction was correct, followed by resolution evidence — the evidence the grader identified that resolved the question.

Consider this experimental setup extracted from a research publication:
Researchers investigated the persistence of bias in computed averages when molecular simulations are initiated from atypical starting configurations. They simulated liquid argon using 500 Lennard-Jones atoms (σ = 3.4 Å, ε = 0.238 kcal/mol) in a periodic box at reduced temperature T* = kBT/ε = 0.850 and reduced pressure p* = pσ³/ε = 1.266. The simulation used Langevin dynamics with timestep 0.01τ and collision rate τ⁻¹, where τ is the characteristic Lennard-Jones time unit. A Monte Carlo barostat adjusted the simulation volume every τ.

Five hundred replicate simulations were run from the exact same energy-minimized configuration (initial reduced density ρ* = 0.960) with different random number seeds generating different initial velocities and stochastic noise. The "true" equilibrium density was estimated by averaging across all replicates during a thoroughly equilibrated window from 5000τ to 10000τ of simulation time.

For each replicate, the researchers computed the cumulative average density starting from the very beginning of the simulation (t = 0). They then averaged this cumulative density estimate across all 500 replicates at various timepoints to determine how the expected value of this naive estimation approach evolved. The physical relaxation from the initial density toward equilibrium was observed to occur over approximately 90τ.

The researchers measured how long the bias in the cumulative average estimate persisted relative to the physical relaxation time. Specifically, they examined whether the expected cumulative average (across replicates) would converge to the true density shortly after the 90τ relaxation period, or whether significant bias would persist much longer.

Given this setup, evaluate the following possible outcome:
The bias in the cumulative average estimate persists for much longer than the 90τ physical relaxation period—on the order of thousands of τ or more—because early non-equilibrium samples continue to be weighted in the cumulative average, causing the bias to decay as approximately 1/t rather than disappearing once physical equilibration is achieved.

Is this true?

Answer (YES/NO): YES